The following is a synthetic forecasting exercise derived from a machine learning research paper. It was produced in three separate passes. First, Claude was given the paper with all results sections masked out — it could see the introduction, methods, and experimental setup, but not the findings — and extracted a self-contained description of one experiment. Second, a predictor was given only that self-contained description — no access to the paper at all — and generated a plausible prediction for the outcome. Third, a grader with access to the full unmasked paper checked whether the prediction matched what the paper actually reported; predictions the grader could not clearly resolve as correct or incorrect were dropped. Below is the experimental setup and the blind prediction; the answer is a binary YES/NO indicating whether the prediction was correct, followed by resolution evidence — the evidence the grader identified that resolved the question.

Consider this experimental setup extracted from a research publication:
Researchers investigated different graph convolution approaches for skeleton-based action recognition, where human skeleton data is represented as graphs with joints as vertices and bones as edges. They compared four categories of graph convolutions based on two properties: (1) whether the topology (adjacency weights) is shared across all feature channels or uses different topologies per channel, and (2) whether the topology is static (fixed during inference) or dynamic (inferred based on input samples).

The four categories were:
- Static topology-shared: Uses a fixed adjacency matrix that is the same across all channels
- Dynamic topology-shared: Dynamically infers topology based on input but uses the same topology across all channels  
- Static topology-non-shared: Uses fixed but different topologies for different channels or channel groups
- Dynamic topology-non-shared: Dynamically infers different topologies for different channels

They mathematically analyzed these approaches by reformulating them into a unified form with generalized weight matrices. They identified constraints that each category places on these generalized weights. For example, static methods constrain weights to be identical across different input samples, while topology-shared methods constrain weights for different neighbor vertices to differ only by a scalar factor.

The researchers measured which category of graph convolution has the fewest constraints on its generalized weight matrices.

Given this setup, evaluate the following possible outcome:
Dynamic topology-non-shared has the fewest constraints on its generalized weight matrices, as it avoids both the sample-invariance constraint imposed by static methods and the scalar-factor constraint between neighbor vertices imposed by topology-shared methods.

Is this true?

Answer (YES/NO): YES